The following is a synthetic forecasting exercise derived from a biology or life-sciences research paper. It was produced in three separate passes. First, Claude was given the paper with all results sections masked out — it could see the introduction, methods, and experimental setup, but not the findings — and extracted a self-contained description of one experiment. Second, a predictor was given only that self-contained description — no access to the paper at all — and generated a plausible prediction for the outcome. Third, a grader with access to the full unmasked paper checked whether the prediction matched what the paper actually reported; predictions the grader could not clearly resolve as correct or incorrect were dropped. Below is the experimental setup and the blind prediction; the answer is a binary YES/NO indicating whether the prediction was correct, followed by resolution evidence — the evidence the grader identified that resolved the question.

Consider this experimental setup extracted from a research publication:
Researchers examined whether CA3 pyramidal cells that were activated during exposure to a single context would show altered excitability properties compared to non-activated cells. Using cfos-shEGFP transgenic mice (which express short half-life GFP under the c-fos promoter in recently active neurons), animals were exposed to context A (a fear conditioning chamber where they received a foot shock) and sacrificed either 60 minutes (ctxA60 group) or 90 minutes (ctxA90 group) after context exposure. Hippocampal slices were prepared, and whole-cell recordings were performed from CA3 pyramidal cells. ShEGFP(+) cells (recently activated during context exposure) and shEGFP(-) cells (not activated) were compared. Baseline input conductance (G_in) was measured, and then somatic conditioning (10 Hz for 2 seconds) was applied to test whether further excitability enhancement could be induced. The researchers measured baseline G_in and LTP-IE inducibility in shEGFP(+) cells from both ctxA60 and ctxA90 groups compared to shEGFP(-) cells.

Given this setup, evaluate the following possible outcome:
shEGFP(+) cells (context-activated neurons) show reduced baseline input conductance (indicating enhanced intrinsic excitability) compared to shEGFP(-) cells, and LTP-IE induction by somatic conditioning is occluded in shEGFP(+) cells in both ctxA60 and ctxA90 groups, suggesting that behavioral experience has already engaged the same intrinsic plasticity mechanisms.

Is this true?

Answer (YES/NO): YES